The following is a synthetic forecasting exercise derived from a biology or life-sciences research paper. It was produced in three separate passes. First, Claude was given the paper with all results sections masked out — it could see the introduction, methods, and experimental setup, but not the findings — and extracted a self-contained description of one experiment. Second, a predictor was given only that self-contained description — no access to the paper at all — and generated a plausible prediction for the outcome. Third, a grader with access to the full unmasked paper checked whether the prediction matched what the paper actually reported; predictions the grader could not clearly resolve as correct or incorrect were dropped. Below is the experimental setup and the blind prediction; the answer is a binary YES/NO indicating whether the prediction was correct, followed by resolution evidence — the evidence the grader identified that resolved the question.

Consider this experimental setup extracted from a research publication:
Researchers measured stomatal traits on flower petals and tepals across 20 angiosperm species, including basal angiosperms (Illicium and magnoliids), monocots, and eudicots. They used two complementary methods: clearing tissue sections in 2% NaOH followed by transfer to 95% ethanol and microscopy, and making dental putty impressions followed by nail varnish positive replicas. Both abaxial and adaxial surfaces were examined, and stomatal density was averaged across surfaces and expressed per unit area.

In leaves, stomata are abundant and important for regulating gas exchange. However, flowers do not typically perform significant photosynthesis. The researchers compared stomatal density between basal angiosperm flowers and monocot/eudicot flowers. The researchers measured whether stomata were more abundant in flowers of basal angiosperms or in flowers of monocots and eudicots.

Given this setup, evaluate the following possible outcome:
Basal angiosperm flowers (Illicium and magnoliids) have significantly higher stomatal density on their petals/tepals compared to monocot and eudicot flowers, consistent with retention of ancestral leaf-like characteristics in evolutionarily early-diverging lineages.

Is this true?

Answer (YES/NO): YES